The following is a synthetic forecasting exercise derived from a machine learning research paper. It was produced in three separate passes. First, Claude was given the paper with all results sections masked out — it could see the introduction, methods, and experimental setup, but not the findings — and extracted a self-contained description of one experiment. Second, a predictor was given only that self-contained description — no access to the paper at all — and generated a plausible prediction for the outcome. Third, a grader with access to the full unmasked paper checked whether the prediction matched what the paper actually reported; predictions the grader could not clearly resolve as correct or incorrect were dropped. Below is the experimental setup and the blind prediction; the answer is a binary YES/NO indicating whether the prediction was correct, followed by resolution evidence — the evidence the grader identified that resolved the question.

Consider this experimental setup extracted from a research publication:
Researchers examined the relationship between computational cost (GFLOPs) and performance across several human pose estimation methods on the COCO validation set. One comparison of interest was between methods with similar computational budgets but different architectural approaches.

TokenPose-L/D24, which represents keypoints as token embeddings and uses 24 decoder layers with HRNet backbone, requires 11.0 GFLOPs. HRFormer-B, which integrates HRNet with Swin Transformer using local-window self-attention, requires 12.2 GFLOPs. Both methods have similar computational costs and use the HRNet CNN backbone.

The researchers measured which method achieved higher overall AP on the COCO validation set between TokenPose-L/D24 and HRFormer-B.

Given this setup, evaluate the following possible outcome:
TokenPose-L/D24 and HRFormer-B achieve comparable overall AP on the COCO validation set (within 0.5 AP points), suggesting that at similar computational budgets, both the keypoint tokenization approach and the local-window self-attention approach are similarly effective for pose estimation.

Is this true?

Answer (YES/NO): YES